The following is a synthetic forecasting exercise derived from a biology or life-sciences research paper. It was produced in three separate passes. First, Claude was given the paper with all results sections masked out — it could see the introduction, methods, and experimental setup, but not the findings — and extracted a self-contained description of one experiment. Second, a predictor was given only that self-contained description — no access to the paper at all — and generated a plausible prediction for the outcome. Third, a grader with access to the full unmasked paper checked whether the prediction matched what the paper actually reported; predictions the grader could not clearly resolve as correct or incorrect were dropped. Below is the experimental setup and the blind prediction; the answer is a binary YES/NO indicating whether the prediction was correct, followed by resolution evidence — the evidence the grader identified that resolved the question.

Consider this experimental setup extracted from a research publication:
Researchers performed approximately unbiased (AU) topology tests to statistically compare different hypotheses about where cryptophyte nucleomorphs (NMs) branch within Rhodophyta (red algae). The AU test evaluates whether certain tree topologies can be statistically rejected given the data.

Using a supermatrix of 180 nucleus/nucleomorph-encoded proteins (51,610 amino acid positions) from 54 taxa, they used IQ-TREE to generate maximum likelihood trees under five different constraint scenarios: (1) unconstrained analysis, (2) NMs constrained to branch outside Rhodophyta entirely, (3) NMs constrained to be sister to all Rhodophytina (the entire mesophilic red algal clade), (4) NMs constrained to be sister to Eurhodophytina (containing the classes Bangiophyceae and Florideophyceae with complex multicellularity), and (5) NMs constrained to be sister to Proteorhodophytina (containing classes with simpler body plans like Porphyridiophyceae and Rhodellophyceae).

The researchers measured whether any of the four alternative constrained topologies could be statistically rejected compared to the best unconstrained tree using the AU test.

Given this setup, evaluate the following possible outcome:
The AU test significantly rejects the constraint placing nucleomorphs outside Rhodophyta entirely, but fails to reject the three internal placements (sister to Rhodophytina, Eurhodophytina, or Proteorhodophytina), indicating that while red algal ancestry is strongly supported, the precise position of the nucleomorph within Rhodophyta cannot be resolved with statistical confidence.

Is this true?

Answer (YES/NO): NO